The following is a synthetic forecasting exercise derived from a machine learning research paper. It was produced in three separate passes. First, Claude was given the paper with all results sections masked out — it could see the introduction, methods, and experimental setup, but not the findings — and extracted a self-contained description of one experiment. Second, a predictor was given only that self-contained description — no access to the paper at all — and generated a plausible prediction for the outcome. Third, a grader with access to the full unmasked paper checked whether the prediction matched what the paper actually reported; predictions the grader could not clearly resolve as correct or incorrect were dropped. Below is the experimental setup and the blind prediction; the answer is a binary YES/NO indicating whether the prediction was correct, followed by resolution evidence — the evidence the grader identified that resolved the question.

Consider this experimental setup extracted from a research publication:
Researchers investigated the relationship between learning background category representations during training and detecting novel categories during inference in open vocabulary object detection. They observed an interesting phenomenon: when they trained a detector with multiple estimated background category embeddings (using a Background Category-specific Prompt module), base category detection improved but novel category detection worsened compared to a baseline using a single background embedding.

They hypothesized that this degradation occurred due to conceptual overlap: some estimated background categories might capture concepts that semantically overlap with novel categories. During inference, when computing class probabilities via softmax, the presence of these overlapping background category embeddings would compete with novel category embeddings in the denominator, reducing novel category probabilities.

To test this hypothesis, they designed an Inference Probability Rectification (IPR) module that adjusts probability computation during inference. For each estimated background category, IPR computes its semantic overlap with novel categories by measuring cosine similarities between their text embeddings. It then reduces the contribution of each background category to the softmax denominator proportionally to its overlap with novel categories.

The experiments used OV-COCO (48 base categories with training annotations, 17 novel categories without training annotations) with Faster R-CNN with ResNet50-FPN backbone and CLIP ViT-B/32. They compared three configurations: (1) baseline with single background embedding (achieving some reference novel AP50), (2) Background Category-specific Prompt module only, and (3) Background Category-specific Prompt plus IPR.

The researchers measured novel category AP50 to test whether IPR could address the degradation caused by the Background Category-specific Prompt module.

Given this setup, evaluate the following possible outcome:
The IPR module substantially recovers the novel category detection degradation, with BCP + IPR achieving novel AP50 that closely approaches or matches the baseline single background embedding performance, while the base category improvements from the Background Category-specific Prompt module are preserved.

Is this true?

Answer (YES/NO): NO